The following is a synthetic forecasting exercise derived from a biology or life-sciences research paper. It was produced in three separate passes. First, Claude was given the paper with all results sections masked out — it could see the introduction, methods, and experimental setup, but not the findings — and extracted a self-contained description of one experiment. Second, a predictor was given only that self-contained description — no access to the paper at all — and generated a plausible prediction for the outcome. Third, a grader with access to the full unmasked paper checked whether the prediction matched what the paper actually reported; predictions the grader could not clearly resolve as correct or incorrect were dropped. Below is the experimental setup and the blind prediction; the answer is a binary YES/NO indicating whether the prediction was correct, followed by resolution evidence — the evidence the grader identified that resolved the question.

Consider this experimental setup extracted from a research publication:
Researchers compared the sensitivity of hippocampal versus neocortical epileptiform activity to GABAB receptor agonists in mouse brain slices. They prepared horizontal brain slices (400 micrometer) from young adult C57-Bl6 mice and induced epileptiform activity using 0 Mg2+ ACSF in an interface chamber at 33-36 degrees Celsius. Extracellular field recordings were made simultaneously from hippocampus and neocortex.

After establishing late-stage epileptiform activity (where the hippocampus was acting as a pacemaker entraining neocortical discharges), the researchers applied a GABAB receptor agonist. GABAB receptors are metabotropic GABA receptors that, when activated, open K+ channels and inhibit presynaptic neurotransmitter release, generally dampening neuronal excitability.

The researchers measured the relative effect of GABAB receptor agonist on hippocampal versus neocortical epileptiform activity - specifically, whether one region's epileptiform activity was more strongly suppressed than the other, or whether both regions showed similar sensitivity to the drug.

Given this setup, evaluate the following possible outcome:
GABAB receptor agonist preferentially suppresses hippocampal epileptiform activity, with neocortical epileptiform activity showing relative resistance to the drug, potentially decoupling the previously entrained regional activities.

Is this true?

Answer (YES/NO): YES